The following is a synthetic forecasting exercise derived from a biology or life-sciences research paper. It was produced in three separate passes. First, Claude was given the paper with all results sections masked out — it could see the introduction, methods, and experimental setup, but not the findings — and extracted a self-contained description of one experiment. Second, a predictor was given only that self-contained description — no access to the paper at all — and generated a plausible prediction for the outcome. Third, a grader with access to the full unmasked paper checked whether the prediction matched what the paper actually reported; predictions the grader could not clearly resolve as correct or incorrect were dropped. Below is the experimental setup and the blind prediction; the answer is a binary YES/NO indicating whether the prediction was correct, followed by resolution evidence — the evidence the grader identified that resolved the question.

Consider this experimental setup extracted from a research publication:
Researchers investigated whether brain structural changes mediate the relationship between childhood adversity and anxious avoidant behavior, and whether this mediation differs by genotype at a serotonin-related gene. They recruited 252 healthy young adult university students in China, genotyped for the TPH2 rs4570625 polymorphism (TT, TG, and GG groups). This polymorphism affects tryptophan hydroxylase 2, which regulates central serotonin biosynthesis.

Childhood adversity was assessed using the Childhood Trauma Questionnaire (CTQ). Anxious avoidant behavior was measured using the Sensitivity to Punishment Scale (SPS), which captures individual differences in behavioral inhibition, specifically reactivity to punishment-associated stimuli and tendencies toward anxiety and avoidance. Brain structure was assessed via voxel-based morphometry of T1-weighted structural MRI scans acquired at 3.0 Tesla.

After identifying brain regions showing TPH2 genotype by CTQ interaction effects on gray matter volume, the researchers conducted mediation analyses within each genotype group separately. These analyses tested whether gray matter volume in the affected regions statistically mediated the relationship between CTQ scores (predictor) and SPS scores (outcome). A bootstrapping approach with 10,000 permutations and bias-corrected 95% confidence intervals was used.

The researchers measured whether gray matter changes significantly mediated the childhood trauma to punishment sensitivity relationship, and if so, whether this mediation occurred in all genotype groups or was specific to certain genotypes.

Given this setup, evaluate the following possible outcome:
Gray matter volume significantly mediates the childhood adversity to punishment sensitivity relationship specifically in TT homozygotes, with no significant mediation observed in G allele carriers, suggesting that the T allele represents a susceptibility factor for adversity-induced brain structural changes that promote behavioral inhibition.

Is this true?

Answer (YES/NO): YES